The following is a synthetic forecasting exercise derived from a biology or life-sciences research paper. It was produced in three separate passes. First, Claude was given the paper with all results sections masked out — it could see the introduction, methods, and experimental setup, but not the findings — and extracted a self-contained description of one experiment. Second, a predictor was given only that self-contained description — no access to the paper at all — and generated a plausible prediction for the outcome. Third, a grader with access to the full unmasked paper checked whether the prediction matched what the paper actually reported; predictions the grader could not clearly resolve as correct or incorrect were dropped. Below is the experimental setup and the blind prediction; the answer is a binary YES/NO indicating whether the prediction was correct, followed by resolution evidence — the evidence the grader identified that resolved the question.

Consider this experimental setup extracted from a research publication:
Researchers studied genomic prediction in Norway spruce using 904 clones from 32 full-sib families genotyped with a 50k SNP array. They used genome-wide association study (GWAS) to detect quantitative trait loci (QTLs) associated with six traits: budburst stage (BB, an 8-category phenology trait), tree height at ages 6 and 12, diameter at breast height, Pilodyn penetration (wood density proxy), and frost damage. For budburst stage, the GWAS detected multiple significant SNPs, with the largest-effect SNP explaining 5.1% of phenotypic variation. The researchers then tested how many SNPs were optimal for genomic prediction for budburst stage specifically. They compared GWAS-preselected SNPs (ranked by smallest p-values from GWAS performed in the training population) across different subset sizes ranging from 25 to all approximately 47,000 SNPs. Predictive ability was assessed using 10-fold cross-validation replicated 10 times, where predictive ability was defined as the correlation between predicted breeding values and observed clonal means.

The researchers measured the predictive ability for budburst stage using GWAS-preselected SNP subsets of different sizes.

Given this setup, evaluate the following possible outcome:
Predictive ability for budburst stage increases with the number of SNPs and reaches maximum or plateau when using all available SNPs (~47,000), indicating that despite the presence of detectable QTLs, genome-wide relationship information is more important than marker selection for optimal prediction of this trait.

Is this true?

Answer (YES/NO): NO